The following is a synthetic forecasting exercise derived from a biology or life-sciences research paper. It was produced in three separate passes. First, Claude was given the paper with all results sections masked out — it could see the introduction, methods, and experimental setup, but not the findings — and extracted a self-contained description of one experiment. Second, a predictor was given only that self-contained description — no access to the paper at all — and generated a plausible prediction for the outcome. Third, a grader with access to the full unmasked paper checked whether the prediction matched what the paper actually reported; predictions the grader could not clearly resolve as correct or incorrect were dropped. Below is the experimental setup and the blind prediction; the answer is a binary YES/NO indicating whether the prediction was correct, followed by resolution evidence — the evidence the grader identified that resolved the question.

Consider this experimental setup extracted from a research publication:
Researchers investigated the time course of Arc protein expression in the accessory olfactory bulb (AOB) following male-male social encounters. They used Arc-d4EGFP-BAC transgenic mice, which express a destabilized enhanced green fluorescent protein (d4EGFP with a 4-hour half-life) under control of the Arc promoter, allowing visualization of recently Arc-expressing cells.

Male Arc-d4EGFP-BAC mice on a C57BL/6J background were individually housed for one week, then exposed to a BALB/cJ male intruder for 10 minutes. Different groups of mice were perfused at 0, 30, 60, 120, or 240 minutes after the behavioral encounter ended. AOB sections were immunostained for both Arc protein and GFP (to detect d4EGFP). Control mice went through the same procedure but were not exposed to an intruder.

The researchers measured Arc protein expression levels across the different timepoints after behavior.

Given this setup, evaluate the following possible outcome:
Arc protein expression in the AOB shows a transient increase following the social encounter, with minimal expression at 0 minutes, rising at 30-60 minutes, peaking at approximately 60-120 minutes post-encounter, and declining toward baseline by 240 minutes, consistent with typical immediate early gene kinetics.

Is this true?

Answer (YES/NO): YES